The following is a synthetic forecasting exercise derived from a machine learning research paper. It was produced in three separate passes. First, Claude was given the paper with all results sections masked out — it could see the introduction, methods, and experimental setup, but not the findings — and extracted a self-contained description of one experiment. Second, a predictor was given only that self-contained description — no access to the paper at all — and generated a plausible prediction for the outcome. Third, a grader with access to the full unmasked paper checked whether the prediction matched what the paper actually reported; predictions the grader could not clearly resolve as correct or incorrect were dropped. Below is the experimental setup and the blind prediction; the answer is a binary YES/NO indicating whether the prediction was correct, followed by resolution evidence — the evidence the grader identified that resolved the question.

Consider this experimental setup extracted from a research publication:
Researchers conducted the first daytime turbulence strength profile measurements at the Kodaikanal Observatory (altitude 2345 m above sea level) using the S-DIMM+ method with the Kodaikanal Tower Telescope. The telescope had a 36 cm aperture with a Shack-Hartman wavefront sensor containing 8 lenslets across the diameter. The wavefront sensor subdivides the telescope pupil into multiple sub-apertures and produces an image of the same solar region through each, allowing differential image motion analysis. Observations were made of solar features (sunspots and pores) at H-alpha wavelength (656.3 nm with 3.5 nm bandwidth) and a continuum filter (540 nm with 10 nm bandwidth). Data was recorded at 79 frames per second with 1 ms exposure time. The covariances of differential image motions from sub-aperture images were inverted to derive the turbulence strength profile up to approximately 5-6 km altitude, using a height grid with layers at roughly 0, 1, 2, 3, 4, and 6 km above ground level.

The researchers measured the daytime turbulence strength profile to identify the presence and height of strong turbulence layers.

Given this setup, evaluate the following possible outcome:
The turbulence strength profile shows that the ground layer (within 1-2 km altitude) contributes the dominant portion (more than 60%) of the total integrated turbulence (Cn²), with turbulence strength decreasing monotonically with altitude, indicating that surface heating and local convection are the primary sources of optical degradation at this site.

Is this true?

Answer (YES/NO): NO